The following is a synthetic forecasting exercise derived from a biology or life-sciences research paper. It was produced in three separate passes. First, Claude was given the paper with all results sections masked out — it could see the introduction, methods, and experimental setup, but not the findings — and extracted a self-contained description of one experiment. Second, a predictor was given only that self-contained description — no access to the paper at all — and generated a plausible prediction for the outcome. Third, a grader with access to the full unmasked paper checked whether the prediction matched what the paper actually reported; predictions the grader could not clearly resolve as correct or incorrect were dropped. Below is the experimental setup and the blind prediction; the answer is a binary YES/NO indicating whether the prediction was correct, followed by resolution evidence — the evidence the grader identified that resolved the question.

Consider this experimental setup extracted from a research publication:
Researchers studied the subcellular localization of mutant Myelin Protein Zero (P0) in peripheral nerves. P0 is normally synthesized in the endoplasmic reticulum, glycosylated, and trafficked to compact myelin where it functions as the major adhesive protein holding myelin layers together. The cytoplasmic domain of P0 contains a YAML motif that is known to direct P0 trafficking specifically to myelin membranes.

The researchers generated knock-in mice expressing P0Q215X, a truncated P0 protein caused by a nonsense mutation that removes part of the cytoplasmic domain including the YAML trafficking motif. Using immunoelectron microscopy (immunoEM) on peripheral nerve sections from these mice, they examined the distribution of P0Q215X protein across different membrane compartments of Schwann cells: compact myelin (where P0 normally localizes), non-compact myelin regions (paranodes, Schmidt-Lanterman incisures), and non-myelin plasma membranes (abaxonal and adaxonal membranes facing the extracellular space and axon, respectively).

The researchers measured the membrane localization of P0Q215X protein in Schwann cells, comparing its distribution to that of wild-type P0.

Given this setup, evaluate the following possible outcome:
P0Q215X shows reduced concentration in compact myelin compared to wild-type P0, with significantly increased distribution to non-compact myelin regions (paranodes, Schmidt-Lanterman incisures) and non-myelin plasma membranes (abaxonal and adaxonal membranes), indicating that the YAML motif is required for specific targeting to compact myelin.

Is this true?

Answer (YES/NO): NO